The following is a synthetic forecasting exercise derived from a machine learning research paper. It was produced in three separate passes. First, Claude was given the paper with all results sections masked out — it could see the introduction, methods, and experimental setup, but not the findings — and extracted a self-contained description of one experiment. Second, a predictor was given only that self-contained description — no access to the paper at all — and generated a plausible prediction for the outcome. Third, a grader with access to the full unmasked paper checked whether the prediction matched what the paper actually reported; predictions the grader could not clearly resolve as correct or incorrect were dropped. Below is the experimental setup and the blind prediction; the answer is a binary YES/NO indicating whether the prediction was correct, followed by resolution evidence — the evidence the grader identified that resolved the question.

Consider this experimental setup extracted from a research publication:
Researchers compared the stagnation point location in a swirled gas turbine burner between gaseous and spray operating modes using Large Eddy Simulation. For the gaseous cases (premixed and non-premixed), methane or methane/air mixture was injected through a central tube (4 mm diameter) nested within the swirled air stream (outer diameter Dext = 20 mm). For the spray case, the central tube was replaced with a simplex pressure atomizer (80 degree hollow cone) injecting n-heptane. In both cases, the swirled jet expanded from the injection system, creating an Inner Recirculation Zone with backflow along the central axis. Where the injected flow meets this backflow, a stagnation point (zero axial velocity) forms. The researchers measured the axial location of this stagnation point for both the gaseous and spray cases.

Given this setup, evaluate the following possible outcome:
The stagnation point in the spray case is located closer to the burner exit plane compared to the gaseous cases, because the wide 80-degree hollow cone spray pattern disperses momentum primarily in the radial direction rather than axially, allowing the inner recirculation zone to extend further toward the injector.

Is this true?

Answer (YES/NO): YES